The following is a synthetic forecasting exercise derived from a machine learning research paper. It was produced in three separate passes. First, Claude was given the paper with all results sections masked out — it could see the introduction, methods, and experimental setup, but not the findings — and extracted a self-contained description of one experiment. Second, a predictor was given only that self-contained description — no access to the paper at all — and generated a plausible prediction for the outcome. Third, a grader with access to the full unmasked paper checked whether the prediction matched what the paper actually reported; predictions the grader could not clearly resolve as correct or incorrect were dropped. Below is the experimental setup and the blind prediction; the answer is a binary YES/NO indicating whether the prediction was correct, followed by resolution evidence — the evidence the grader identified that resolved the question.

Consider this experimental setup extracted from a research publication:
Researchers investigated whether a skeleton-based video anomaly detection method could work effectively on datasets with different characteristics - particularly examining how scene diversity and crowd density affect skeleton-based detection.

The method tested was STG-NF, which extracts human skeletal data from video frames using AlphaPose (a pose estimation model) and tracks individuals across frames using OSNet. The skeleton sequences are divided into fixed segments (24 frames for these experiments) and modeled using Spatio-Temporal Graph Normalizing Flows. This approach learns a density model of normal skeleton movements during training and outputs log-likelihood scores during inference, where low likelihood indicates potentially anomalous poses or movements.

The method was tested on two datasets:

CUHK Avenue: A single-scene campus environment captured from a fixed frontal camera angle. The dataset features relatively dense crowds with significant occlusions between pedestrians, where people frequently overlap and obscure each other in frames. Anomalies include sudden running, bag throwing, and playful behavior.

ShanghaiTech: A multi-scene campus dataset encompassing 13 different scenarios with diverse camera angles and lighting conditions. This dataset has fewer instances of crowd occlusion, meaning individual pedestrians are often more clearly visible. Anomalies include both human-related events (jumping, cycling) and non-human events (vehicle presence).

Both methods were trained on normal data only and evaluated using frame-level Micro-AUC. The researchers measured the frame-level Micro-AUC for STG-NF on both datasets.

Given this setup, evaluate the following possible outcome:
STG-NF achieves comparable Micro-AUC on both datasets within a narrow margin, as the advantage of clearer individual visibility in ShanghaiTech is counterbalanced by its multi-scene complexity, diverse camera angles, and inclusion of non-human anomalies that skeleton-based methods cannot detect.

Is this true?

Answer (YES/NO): NO